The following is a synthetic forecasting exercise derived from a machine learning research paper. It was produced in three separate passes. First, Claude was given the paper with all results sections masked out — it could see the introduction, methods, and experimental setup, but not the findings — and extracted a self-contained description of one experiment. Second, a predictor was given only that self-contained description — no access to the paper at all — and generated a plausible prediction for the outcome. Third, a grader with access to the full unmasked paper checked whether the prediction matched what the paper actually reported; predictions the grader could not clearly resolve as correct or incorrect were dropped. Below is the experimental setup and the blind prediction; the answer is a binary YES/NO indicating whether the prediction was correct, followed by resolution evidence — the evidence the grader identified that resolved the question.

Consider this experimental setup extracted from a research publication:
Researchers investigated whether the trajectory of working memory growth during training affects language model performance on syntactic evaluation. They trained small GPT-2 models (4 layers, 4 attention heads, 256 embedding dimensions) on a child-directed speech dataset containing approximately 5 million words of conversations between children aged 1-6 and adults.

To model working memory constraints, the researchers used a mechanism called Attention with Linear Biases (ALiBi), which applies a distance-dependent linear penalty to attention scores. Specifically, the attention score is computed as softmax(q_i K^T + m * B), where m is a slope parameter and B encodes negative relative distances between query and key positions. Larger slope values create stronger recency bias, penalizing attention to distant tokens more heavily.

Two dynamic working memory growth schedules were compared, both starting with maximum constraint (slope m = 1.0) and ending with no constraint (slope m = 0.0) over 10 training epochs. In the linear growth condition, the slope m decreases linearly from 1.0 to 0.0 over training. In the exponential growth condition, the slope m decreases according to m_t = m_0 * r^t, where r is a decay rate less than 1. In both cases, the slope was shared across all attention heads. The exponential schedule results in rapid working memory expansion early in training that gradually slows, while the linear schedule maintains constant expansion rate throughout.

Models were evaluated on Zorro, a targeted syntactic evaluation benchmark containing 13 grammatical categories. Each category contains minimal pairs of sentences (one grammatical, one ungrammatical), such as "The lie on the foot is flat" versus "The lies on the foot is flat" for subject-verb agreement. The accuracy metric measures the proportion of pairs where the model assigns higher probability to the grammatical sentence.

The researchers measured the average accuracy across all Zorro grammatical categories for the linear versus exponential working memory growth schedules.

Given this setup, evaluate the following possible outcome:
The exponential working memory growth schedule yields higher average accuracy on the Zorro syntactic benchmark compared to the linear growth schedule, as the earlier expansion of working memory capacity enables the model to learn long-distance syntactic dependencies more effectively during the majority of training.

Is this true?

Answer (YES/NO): YES